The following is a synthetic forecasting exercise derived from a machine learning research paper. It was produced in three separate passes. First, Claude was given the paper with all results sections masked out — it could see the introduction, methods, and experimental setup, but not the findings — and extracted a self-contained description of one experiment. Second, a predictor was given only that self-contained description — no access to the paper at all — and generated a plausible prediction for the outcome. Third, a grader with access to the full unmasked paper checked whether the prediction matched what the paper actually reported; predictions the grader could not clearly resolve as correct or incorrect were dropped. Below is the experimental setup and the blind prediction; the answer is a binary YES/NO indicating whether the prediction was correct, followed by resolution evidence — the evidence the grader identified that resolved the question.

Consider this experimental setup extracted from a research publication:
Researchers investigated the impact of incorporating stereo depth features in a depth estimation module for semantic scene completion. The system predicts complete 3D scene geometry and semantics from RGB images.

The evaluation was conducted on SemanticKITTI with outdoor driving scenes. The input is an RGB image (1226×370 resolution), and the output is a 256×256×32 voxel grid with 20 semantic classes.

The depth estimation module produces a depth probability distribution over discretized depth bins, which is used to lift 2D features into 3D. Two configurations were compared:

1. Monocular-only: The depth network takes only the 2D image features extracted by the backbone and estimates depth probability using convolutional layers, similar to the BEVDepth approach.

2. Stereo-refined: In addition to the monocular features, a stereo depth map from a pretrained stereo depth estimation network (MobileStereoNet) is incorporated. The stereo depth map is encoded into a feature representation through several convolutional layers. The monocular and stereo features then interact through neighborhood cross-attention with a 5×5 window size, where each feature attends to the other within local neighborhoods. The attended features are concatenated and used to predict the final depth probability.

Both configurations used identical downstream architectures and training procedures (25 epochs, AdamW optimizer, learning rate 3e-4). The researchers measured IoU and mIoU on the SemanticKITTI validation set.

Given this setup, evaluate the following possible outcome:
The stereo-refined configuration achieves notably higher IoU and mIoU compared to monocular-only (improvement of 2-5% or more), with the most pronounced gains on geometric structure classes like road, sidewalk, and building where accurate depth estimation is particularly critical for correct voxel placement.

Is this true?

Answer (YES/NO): NO